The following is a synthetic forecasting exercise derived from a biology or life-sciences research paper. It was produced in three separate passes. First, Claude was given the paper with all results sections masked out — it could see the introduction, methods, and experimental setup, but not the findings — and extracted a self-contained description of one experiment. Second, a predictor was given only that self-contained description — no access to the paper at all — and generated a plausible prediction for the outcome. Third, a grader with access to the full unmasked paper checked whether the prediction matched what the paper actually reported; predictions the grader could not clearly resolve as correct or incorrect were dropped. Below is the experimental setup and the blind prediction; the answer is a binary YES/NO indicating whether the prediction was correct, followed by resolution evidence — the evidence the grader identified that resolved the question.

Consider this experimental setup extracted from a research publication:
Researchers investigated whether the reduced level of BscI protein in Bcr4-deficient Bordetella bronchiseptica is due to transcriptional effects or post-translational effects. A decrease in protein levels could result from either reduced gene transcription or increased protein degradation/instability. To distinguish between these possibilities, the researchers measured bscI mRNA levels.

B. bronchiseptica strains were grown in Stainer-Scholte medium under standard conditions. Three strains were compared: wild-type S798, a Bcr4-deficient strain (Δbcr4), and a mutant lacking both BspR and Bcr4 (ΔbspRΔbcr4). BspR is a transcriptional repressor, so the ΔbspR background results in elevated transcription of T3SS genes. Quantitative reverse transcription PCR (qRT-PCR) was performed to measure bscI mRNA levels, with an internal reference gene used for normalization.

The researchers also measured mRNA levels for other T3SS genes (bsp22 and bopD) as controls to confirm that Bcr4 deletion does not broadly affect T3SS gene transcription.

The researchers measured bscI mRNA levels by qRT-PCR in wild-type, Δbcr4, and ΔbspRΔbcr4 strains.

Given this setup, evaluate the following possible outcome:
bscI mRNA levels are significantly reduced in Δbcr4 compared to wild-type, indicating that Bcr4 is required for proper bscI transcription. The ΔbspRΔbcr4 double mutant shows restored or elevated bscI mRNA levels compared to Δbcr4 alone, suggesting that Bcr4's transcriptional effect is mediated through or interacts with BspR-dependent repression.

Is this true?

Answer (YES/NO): NO